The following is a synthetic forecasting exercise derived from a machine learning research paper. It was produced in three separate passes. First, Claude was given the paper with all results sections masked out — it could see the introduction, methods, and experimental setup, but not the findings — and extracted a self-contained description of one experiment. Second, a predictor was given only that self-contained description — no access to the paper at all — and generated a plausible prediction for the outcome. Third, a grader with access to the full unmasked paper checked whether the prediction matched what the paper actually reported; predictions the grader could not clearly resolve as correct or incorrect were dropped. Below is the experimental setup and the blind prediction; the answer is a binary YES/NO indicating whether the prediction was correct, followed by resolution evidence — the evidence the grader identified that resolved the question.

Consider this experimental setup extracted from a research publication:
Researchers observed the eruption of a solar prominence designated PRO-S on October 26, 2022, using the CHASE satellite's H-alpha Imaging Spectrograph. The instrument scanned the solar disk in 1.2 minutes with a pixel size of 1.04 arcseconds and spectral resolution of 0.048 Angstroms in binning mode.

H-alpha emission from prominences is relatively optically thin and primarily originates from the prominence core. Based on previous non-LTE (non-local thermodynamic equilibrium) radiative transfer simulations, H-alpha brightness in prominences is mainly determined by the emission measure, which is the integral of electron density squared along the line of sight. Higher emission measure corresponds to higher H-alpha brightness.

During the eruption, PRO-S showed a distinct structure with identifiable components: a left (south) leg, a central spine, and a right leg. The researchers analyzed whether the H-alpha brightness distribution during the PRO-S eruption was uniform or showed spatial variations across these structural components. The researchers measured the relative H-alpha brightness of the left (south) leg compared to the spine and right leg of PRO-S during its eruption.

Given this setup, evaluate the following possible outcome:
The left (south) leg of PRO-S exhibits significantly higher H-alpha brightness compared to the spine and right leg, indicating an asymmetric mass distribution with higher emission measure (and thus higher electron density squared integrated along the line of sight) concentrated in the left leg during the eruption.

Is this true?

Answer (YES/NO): YES